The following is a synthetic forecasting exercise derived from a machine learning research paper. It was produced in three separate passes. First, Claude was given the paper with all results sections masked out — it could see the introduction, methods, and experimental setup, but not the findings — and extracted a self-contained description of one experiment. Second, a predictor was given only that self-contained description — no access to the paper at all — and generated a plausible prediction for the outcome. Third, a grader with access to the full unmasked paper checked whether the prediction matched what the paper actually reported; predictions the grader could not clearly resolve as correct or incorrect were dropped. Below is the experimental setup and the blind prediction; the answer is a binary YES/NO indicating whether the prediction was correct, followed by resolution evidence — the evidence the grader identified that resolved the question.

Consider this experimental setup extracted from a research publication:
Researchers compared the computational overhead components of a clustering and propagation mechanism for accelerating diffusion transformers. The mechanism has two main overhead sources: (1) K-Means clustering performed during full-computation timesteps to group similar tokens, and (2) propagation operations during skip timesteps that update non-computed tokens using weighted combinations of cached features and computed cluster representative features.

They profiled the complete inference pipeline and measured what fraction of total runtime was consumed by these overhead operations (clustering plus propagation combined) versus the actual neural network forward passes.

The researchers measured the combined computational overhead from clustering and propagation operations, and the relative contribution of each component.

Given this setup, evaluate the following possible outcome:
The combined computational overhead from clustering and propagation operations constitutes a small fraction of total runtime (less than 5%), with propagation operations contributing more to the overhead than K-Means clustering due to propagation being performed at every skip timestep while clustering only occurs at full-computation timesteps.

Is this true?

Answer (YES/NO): NO